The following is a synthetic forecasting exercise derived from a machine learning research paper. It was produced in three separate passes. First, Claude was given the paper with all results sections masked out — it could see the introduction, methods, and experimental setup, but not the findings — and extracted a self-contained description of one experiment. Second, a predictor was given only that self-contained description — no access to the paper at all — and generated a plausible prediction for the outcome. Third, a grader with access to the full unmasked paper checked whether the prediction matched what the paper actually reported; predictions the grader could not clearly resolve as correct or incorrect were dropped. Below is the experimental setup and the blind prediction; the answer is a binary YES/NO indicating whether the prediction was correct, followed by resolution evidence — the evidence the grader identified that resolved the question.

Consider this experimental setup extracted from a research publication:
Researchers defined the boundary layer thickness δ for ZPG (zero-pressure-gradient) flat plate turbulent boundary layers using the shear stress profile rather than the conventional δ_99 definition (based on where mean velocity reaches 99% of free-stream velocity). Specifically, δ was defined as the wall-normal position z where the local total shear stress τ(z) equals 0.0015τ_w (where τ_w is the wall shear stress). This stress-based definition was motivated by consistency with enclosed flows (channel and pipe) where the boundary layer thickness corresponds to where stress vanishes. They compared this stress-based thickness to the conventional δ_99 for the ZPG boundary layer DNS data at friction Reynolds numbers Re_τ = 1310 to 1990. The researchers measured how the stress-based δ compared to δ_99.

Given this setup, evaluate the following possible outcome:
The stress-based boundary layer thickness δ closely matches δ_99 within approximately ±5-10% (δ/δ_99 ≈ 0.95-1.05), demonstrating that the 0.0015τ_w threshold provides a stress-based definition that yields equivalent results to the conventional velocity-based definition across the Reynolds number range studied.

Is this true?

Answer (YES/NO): NO